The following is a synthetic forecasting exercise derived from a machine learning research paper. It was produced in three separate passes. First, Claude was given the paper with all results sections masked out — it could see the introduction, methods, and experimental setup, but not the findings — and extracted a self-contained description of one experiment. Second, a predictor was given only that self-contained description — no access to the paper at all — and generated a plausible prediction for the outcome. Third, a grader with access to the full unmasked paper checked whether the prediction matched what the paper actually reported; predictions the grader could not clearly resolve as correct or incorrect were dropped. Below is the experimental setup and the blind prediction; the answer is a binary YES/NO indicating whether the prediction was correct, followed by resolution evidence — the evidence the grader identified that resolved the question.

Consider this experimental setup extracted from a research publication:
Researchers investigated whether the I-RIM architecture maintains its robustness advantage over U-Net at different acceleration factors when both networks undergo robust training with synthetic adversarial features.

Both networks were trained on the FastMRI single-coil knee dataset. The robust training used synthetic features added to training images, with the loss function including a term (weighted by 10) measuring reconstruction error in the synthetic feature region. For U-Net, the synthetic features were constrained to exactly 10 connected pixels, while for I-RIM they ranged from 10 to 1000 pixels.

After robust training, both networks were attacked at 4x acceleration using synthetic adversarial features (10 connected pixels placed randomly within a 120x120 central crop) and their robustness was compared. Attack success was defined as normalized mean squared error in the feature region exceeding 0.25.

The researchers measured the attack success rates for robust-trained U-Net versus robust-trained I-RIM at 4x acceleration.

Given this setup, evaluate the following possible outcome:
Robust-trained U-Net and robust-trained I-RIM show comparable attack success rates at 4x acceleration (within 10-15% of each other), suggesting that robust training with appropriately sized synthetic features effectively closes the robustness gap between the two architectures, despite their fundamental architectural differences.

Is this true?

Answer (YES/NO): NO